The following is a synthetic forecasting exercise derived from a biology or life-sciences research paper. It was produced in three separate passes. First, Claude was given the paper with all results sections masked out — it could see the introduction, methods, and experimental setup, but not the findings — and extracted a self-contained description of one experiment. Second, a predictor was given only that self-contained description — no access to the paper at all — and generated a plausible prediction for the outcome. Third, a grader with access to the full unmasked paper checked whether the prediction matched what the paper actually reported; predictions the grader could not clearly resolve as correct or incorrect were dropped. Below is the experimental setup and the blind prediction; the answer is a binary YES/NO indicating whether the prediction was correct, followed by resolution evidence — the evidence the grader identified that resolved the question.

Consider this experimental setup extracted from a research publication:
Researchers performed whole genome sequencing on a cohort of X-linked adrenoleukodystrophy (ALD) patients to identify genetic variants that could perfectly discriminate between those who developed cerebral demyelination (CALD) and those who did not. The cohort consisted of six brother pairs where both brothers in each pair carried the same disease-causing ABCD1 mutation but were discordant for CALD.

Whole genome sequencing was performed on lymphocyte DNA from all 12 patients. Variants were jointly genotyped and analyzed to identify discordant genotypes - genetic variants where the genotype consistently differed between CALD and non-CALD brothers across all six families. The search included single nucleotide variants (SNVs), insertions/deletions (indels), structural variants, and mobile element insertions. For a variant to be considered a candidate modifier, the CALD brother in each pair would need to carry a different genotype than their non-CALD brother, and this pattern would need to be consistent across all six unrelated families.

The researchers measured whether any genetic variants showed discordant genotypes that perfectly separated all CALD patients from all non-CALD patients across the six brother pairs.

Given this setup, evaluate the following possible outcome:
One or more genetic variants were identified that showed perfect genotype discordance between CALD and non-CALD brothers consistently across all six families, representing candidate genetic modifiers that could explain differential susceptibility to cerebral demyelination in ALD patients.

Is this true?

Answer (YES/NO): YES